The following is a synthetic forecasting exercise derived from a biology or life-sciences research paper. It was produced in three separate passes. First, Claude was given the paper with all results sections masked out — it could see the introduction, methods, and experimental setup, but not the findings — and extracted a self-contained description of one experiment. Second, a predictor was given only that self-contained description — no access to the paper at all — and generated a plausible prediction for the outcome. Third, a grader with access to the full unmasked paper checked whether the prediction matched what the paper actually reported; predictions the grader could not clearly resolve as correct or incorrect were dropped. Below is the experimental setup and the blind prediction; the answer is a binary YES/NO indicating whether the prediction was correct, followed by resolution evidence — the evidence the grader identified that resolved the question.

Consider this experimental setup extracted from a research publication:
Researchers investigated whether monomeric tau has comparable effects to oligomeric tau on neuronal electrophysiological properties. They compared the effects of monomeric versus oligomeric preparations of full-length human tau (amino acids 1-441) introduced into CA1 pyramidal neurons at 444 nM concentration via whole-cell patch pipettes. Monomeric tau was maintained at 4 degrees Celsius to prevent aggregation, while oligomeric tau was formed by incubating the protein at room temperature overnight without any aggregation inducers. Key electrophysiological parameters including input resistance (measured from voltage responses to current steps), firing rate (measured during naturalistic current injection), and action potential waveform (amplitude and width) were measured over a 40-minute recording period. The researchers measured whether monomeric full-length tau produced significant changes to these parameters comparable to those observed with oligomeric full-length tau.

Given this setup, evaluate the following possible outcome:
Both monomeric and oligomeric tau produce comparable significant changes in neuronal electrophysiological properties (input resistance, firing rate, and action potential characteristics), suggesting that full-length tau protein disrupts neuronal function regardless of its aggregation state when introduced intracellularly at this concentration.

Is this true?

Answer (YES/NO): NO